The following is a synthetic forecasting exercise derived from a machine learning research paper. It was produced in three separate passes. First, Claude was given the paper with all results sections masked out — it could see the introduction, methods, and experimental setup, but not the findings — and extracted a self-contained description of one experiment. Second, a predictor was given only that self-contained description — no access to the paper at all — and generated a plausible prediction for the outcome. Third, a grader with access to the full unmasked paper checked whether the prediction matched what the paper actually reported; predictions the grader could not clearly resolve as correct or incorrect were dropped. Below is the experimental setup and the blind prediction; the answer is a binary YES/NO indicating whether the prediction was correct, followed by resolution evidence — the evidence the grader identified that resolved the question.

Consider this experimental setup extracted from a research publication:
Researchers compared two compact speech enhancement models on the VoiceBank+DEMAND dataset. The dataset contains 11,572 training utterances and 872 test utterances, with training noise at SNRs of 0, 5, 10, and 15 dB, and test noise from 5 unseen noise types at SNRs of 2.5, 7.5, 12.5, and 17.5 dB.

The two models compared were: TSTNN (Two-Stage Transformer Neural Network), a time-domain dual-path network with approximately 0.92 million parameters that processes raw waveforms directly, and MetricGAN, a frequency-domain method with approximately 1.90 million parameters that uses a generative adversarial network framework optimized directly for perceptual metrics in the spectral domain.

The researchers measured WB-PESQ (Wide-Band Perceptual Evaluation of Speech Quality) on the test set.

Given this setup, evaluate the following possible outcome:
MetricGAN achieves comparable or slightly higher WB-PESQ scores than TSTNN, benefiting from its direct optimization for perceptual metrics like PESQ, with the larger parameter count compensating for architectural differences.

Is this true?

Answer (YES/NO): NO